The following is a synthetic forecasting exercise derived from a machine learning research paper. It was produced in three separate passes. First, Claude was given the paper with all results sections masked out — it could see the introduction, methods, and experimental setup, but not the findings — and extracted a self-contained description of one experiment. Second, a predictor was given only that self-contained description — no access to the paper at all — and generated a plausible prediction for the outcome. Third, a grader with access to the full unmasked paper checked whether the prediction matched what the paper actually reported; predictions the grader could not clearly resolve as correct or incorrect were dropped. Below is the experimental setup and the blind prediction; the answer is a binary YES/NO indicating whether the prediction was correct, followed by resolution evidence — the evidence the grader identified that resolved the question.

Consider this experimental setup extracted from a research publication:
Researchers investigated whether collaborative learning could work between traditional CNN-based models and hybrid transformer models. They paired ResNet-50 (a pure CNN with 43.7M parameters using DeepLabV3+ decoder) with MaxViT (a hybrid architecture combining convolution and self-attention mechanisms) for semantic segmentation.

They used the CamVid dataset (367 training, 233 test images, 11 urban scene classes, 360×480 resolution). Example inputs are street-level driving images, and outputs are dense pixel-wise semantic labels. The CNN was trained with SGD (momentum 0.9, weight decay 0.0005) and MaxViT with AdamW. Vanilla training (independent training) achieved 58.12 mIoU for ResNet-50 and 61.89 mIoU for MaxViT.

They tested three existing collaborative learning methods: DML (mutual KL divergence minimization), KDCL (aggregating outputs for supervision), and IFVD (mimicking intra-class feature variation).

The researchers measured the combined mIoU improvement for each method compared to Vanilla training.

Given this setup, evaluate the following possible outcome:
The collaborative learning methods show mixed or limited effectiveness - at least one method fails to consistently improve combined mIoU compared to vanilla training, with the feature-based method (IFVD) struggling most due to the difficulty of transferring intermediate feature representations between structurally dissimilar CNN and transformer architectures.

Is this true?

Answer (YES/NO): NO